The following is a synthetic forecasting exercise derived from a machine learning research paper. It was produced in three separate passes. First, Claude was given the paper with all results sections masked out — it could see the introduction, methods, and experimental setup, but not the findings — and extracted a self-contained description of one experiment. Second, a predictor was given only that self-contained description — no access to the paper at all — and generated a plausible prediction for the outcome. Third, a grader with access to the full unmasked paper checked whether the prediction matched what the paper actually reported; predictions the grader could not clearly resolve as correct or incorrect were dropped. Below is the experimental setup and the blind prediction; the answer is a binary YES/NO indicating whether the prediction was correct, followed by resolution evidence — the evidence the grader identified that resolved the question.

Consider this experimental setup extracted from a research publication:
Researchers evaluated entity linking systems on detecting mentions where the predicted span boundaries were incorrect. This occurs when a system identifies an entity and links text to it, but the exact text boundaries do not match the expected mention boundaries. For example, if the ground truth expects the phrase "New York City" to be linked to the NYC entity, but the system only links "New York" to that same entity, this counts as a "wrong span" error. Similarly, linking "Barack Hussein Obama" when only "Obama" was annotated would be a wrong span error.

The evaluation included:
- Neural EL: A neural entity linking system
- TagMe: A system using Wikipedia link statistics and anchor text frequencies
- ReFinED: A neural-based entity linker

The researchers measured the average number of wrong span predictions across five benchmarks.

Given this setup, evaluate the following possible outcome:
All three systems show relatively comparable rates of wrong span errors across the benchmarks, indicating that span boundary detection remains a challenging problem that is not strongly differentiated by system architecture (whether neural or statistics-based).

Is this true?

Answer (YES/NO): NO